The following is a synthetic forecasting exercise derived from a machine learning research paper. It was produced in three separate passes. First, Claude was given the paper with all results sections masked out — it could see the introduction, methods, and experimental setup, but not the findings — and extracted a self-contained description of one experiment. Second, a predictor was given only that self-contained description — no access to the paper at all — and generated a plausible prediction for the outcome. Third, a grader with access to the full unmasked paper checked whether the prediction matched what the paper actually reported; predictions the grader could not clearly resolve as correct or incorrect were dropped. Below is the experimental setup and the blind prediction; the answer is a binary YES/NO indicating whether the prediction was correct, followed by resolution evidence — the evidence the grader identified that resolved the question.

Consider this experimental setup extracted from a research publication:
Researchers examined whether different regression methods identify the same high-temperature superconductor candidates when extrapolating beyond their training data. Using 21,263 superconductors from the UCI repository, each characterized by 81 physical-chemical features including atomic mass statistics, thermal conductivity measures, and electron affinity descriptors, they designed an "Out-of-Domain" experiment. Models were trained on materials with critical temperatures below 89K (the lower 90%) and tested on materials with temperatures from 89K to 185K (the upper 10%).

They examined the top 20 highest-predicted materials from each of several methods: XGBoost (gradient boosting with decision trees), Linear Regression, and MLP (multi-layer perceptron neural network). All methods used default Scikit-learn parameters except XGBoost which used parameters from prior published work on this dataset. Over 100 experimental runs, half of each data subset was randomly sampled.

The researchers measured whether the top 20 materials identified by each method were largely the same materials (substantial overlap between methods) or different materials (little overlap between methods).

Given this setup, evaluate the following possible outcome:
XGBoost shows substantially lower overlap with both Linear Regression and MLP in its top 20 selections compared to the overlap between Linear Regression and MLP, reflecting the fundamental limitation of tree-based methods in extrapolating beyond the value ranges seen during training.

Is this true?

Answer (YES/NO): NO